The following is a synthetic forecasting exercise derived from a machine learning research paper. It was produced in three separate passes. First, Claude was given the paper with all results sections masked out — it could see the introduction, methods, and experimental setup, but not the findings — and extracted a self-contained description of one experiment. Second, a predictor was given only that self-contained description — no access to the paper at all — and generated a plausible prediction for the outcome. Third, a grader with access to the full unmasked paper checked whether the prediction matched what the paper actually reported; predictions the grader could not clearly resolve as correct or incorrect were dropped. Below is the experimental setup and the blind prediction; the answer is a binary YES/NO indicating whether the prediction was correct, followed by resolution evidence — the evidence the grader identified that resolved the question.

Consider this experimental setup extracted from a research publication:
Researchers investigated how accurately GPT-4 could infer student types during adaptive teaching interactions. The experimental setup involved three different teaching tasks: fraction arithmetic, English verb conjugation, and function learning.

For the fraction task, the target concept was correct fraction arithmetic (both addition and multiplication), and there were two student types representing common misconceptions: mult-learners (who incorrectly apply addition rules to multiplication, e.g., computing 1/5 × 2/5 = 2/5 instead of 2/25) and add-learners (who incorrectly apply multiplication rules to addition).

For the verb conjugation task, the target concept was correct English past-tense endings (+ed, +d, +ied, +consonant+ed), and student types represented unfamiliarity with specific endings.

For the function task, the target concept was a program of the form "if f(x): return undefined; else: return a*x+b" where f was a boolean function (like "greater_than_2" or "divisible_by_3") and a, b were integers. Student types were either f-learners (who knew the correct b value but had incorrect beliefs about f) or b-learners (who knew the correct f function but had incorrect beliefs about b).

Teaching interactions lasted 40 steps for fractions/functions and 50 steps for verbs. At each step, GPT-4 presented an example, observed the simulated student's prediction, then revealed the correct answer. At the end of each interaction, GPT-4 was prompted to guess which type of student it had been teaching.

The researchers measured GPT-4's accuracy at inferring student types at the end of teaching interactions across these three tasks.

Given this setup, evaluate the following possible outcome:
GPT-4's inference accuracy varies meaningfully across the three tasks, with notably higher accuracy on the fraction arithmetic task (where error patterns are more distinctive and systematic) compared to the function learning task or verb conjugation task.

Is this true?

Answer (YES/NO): NO